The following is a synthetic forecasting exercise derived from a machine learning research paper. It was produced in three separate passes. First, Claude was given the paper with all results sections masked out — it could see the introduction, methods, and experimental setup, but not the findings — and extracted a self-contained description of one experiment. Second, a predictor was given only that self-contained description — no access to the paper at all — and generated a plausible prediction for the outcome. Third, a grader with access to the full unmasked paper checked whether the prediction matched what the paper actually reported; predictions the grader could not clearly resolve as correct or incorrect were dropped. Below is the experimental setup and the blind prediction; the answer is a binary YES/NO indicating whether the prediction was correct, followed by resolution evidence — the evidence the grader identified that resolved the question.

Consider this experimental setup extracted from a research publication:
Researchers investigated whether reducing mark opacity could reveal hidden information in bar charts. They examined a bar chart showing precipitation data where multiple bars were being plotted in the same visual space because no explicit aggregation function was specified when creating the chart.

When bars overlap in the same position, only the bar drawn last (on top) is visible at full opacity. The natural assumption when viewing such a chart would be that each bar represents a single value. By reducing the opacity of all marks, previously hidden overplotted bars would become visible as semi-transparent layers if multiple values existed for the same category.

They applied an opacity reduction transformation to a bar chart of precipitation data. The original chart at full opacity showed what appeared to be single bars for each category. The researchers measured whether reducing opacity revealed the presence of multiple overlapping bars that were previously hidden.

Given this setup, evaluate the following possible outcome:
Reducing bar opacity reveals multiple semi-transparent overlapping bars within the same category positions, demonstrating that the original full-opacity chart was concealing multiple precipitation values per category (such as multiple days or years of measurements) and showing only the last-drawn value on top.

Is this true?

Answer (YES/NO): NO